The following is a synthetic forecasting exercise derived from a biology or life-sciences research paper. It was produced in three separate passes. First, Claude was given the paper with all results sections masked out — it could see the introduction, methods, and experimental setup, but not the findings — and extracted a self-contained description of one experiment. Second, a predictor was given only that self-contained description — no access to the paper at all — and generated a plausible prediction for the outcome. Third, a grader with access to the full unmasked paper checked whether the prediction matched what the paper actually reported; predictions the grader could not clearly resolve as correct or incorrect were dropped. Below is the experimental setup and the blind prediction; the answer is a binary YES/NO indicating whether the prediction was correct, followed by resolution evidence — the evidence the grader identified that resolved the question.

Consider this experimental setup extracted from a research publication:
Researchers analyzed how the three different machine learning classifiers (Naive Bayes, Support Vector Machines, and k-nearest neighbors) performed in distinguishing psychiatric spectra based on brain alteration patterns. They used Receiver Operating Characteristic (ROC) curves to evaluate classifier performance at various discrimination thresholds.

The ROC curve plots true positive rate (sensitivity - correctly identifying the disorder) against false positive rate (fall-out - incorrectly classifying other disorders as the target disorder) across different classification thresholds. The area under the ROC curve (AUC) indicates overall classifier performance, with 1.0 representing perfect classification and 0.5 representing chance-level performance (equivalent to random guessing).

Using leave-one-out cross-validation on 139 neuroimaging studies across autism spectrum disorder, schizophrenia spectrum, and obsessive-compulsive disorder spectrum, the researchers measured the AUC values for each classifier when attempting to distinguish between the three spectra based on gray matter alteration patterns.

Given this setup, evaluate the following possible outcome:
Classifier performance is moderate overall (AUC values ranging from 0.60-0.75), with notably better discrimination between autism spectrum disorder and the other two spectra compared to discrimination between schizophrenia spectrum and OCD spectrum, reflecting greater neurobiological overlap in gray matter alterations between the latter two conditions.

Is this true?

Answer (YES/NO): NO